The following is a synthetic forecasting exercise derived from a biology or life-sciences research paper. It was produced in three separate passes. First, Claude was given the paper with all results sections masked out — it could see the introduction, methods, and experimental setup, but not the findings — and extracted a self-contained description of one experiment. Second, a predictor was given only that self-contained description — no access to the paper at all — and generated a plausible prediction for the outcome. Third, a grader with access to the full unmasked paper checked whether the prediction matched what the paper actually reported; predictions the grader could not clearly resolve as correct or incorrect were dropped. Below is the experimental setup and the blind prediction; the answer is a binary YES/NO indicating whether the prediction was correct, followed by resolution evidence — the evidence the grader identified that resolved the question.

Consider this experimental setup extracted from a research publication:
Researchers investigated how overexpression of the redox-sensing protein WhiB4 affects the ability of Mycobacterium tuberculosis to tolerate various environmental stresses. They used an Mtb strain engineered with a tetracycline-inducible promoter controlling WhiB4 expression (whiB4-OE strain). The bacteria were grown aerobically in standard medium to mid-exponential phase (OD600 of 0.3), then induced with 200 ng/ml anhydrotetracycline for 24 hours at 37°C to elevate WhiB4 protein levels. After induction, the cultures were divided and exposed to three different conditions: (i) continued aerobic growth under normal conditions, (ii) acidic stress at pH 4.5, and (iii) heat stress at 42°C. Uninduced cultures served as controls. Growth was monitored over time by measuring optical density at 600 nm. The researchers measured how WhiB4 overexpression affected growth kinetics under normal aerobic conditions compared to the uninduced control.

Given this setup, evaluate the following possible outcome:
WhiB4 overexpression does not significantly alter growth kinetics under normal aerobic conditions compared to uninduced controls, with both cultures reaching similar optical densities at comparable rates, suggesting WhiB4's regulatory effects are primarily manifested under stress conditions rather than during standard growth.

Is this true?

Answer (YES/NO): YES